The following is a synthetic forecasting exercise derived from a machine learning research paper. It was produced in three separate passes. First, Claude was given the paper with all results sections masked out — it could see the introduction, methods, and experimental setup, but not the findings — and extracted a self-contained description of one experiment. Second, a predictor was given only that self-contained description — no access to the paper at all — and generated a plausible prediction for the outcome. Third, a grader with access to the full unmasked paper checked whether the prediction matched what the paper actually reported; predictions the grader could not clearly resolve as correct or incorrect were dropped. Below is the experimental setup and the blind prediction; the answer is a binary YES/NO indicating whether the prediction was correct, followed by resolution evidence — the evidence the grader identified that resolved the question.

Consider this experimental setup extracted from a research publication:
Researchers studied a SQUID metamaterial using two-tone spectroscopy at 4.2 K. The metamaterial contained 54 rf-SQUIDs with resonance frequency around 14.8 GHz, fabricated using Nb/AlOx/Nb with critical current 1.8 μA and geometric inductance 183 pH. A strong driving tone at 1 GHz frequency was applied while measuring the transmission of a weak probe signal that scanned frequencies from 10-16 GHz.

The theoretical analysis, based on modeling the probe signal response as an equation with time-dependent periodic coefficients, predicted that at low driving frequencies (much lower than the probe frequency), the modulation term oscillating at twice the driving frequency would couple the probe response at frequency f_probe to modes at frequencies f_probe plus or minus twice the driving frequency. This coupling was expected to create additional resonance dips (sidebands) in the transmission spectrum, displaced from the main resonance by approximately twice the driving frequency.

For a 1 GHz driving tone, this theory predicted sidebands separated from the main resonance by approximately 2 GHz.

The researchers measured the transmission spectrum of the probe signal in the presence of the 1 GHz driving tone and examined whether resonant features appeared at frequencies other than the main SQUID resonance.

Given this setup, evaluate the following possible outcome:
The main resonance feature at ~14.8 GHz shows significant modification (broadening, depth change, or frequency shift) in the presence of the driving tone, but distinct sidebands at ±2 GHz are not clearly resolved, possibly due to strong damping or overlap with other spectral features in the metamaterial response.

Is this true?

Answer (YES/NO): NO